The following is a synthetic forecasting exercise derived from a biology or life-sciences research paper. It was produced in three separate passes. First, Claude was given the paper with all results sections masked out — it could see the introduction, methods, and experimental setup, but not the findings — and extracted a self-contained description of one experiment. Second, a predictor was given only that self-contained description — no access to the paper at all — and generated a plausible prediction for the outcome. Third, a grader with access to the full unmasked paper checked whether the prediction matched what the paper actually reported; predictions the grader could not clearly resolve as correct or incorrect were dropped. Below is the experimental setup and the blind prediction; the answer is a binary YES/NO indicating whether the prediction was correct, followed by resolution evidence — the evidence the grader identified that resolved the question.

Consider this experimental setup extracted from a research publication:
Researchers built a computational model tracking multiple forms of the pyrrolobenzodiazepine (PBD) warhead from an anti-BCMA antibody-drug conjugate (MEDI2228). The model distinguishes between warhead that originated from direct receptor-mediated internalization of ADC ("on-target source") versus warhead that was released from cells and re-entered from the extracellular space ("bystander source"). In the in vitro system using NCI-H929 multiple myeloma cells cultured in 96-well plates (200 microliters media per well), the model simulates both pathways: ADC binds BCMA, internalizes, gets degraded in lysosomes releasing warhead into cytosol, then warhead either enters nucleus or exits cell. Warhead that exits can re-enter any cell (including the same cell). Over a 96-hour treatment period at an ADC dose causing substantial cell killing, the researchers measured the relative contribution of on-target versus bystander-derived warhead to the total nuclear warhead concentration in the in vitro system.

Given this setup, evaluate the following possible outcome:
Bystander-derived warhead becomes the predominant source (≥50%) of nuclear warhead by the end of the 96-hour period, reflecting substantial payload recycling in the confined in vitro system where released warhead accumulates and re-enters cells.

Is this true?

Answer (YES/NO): NO